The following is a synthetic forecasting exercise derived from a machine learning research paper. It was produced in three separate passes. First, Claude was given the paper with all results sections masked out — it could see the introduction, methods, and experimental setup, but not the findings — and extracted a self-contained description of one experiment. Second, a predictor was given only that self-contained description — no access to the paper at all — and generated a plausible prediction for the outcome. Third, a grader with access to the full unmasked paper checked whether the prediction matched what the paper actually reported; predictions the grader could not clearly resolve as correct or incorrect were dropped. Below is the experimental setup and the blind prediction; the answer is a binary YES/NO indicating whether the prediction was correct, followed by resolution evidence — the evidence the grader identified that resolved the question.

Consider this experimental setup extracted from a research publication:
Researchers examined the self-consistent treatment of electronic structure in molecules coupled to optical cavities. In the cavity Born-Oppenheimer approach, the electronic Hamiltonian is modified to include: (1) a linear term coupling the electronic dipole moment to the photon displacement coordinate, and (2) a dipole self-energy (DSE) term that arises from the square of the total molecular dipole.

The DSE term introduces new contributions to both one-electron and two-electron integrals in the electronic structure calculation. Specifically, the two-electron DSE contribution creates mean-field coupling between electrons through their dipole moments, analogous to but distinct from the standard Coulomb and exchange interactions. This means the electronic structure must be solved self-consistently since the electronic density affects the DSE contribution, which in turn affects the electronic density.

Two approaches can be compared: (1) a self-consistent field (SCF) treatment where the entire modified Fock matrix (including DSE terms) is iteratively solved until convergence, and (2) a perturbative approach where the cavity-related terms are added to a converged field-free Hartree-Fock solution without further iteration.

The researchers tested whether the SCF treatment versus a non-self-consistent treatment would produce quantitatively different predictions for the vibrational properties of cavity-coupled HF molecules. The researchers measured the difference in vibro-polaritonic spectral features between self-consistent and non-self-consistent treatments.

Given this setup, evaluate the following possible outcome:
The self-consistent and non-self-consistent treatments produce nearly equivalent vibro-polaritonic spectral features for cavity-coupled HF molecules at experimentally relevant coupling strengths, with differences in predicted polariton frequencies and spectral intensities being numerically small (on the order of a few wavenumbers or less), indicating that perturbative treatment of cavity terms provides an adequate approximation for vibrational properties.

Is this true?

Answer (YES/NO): NO